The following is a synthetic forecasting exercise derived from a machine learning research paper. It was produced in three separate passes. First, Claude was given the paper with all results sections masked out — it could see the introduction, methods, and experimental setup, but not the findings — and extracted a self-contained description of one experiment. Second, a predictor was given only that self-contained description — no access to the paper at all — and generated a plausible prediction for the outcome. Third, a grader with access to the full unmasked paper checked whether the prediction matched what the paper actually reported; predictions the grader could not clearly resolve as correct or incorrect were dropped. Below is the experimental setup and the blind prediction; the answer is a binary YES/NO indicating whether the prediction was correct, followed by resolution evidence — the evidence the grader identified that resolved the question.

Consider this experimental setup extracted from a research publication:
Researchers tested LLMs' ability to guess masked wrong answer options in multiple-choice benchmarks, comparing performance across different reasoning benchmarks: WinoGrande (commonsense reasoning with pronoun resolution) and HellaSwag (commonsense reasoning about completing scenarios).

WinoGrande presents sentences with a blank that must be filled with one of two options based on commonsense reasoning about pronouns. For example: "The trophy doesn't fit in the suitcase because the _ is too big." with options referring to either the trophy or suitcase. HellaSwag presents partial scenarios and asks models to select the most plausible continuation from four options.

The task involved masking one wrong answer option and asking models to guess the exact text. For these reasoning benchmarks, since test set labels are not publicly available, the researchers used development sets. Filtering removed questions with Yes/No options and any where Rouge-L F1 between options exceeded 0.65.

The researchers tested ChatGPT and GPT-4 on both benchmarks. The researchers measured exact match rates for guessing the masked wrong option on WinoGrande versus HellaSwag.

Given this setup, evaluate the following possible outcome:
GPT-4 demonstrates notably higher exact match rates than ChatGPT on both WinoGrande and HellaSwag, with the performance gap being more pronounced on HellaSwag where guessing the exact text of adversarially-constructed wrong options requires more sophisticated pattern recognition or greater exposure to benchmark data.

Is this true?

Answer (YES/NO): NO